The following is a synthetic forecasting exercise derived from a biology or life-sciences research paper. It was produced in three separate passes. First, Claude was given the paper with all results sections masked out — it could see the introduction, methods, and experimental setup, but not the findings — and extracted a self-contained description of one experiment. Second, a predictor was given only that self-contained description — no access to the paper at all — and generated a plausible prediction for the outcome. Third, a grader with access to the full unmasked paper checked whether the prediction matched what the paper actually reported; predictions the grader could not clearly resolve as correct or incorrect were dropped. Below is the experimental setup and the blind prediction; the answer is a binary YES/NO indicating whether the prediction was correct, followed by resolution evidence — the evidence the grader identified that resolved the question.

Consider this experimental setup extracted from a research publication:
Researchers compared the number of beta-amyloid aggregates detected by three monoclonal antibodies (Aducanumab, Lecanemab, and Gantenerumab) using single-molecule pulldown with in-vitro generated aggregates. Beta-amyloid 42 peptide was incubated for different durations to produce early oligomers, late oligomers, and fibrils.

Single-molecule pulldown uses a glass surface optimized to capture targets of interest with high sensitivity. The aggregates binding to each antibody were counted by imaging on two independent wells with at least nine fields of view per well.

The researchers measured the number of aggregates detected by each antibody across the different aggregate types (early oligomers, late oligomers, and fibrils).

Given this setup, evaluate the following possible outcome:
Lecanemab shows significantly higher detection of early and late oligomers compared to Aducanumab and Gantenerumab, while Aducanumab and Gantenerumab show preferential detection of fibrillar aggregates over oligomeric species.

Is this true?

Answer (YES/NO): NO